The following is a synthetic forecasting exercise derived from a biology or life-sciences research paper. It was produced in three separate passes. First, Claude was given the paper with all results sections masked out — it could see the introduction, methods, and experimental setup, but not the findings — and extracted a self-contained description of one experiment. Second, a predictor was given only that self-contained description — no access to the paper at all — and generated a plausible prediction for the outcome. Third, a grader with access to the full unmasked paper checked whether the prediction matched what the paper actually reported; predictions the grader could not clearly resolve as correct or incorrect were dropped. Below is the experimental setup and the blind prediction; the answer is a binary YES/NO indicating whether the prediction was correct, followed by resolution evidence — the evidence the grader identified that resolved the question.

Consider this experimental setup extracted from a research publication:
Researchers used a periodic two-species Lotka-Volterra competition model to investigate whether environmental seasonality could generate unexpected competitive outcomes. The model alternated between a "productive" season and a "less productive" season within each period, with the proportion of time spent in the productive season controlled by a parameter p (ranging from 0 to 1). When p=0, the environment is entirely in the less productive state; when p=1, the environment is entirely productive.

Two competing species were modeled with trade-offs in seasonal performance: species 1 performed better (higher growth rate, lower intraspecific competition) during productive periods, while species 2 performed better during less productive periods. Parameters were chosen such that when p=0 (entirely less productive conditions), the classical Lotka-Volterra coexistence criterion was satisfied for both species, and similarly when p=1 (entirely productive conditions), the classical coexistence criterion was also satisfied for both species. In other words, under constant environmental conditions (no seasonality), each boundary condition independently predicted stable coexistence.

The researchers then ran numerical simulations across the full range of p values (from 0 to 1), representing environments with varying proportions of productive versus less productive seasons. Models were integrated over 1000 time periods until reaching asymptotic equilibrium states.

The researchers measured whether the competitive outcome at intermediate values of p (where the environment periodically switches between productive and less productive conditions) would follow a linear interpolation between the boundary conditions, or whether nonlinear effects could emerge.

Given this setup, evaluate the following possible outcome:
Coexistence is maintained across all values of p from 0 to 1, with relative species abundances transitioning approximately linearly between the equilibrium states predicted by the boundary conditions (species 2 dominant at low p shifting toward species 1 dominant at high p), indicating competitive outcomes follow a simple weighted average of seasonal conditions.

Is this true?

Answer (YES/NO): NO